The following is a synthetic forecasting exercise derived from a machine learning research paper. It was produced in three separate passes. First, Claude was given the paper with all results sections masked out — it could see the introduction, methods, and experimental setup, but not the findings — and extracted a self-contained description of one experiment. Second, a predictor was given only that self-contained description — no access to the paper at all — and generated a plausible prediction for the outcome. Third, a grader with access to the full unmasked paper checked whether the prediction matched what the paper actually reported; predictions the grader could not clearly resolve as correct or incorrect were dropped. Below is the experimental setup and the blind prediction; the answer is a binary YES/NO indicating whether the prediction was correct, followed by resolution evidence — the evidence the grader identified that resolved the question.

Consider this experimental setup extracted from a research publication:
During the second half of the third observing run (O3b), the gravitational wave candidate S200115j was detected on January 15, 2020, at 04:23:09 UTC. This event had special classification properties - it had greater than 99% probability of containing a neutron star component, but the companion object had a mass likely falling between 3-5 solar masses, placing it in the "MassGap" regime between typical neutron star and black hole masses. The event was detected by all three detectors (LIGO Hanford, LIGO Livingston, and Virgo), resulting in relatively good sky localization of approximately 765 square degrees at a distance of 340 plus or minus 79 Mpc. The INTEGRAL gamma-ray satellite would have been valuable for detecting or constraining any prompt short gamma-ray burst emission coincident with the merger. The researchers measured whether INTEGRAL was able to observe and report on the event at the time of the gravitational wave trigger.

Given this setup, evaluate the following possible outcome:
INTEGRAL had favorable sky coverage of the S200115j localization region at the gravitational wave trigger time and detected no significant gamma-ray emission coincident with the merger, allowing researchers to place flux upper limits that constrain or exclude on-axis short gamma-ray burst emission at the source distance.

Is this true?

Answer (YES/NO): NO